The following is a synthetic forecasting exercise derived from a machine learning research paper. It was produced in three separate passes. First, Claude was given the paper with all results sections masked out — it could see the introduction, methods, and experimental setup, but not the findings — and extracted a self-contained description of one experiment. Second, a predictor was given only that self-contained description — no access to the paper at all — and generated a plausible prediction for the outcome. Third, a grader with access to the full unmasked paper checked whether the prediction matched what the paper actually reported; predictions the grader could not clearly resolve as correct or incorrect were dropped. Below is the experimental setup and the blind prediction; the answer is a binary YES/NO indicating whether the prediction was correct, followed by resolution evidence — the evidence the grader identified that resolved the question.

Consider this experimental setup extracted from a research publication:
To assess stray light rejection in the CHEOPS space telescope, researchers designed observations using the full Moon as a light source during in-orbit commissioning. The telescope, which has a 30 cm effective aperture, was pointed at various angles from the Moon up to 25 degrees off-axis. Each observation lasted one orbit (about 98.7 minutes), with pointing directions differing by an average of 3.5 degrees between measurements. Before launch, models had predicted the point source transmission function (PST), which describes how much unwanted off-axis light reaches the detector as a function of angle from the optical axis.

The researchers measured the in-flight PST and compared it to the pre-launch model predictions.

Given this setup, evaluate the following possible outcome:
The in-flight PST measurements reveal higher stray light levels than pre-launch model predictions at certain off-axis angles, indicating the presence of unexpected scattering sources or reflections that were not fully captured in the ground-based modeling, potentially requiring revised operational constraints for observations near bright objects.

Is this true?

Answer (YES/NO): NO